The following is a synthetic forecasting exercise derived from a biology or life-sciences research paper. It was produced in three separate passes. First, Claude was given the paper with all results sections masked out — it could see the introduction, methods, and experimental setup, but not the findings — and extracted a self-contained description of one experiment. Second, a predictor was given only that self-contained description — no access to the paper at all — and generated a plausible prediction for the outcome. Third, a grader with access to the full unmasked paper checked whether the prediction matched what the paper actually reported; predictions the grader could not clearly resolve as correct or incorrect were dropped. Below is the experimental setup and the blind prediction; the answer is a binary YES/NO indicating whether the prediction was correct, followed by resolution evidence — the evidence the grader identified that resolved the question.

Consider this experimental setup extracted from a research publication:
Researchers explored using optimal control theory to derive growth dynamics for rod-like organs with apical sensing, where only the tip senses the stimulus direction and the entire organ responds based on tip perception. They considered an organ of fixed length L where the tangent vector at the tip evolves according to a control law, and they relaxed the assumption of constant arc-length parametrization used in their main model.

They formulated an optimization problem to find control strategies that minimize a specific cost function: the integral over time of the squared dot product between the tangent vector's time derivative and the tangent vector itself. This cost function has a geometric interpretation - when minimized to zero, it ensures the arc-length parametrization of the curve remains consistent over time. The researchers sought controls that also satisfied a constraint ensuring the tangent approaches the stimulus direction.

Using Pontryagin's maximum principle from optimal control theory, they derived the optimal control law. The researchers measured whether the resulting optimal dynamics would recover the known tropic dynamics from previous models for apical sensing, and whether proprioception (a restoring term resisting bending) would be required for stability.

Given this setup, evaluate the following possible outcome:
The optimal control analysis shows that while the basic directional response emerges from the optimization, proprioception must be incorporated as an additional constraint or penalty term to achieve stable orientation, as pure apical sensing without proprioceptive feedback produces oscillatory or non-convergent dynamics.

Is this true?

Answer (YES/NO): NO